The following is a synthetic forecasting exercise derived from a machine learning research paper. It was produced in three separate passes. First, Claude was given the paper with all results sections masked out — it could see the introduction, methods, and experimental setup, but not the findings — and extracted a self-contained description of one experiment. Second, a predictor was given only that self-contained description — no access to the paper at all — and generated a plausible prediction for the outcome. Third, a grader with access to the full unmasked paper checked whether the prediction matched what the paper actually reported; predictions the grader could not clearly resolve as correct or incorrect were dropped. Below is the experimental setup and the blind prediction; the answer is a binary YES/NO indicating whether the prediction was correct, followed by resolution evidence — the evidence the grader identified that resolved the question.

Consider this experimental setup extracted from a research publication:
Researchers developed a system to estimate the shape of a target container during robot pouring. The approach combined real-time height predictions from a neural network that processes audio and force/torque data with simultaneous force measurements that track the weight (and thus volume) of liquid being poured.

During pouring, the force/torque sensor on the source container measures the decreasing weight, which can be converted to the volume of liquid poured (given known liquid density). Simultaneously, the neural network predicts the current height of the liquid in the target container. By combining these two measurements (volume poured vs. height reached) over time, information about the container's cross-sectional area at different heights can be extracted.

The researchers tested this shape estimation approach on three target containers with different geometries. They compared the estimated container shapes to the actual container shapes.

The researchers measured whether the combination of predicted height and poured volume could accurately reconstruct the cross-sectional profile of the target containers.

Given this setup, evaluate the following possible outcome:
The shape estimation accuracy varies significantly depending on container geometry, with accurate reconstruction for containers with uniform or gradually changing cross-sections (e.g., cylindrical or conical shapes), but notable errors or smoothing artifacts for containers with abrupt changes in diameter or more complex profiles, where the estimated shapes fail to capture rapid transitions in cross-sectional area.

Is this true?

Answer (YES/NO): YES